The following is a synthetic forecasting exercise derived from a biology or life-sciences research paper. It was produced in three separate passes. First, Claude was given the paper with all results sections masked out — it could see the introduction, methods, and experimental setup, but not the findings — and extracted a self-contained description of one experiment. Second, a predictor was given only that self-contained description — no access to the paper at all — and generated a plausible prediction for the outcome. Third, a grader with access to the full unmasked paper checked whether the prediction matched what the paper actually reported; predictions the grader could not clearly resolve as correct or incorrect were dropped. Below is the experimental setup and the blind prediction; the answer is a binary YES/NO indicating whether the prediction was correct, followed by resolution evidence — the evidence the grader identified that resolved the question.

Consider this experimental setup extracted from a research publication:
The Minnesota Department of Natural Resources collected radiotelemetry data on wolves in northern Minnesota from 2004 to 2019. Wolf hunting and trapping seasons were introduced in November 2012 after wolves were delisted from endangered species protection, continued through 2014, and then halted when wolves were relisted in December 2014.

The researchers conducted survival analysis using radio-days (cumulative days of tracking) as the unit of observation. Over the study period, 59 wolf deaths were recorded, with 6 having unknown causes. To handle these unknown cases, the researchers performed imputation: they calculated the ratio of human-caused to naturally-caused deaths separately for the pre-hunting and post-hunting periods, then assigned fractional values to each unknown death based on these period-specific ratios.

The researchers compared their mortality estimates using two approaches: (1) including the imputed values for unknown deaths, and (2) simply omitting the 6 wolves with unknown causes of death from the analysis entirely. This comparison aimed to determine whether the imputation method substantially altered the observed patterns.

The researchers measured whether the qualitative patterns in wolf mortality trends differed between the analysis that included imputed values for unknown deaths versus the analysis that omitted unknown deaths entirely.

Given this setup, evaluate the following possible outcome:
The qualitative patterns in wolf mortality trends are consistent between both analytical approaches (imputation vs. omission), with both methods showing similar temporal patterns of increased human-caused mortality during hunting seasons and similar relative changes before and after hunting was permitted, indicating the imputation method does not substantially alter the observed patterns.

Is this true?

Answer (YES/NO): YES